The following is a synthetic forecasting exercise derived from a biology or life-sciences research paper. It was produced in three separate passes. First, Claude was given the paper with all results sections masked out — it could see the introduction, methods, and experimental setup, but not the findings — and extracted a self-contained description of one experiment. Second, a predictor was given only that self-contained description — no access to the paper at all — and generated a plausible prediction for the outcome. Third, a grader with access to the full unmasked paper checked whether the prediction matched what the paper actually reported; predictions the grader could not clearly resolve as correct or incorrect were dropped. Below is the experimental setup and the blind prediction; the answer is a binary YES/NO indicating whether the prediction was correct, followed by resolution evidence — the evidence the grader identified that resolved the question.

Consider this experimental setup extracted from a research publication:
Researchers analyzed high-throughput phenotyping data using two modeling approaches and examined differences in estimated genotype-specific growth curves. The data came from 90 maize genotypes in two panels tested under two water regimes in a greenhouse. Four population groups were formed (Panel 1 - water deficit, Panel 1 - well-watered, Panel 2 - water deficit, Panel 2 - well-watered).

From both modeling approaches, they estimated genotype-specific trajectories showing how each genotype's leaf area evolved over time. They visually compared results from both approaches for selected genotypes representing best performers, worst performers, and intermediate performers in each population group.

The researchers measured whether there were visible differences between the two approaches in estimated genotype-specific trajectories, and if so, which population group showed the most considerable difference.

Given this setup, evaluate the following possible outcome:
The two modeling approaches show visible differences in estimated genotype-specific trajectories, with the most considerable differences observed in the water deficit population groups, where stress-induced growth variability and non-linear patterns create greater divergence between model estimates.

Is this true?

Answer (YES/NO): NO